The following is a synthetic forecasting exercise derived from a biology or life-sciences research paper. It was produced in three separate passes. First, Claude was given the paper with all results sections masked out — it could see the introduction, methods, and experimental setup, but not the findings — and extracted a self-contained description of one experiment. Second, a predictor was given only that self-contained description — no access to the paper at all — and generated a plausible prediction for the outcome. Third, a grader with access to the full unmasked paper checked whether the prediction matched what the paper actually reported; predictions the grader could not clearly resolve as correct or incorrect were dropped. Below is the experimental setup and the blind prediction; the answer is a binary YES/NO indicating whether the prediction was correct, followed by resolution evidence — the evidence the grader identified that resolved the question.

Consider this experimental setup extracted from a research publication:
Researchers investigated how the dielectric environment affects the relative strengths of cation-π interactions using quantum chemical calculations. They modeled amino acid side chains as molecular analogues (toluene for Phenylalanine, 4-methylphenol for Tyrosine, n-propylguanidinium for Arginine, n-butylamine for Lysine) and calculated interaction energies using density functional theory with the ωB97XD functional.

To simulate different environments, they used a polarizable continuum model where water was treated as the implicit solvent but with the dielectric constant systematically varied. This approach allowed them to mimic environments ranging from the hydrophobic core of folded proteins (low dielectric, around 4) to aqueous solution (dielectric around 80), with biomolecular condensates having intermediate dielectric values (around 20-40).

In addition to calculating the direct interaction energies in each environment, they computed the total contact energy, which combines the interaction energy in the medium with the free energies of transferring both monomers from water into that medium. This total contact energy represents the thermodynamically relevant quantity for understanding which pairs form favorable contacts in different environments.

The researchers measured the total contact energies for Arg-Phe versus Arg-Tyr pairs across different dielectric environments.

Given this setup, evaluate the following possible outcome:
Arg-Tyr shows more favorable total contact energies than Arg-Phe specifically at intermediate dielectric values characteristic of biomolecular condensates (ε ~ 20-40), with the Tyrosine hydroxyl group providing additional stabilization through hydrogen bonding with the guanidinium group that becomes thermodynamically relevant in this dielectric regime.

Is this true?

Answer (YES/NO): NO